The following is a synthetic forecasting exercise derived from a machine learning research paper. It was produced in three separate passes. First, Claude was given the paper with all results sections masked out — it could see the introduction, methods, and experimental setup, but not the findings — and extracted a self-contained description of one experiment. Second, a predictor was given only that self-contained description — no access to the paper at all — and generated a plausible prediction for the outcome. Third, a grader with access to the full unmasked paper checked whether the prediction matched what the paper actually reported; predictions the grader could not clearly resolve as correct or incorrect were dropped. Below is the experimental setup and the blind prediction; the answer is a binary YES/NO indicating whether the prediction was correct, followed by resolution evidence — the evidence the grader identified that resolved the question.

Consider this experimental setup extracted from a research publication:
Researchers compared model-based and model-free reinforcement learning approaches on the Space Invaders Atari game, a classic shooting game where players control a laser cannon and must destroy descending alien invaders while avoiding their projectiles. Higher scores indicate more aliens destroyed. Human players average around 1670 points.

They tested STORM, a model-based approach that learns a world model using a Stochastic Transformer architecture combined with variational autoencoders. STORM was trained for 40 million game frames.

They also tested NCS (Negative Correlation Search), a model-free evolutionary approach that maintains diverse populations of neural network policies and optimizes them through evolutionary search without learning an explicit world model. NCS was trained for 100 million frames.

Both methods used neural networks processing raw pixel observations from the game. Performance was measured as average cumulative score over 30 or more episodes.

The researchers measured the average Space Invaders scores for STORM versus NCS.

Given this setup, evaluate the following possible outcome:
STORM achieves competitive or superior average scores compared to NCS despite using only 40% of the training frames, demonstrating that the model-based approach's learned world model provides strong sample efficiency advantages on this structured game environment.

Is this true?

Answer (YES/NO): NO